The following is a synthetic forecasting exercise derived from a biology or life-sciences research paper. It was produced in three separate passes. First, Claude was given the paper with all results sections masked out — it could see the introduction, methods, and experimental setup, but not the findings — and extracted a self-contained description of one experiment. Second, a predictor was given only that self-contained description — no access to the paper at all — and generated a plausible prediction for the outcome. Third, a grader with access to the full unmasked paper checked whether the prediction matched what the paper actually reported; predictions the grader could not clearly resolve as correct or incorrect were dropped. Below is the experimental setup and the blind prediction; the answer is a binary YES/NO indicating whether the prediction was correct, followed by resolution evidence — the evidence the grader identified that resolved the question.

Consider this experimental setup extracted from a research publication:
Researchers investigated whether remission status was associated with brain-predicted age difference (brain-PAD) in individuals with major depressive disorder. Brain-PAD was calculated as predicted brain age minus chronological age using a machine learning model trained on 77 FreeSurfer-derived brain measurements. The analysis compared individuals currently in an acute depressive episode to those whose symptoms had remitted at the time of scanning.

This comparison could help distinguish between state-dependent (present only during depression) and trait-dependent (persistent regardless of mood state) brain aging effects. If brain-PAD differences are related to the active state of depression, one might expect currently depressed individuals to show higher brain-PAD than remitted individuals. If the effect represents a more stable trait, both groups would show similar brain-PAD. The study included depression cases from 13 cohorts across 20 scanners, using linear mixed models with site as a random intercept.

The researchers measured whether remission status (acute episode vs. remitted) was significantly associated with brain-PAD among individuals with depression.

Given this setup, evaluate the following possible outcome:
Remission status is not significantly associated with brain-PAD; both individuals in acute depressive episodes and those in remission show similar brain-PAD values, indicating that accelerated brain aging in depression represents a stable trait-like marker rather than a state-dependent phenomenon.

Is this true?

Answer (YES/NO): YES